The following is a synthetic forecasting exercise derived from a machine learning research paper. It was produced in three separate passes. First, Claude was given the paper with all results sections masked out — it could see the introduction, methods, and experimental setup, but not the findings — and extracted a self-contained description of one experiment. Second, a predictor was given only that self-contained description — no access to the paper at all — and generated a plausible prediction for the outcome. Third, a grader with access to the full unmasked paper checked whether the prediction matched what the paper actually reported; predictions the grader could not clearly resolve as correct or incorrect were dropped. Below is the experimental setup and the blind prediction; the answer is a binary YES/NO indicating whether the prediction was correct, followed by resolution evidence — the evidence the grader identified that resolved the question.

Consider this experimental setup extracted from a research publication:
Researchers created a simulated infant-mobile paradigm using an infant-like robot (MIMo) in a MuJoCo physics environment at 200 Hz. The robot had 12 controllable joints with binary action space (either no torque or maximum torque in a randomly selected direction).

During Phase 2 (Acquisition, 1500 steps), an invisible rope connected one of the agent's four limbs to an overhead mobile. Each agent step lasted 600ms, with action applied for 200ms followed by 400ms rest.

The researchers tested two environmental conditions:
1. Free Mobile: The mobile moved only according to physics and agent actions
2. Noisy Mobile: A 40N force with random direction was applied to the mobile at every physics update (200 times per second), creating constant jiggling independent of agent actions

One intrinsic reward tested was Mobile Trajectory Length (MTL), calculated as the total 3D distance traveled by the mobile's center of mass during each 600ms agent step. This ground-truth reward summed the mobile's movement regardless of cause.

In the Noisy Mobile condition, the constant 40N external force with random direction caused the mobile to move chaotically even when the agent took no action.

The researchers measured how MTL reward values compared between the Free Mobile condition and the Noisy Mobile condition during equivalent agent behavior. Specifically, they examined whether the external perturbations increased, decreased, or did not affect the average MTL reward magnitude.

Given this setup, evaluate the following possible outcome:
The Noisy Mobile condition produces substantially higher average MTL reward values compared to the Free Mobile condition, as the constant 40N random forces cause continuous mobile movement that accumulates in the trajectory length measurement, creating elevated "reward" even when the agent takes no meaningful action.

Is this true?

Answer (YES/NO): YES